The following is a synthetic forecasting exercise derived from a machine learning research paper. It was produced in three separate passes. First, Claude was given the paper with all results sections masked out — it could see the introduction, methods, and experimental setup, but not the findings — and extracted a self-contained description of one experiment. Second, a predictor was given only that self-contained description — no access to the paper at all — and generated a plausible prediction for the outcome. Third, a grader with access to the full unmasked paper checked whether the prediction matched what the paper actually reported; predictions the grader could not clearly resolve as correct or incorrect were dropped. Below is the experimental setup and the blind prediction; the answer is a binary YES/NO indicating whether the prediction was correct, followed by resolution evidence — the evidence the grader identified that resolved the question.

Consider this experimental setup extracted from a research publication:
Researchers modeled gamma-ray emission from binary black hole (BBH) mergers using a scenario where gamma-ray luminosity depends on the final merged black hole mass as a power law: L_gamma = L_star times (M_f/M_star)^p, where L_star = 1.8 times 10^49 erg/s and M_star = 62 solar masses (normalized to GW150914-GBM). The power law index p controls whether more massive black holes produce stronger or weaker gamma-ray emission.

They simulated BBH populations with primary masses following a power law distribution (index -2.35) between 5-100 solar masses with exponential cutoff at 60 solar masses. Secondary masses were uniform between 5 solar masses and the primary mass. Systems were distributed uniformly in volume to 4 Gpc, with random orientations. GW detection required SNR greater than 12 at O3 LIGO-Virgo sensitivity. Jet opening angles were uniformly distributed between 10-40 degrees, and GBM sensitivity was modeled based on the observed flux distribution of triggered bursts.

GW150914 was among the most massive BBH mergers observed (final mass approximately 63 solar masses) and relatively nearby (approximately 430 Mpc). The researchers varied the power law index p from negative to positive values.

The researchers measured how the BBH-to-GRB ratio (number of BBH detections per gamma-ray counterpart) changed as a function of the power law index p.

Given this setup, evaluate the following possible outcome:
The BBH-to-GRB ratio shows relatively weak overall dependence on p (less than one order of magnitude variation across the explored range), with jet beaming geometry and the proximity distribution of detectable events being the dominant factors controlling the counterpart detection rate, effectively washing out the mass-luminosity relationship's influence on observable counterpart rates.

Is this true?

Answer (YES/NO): NO